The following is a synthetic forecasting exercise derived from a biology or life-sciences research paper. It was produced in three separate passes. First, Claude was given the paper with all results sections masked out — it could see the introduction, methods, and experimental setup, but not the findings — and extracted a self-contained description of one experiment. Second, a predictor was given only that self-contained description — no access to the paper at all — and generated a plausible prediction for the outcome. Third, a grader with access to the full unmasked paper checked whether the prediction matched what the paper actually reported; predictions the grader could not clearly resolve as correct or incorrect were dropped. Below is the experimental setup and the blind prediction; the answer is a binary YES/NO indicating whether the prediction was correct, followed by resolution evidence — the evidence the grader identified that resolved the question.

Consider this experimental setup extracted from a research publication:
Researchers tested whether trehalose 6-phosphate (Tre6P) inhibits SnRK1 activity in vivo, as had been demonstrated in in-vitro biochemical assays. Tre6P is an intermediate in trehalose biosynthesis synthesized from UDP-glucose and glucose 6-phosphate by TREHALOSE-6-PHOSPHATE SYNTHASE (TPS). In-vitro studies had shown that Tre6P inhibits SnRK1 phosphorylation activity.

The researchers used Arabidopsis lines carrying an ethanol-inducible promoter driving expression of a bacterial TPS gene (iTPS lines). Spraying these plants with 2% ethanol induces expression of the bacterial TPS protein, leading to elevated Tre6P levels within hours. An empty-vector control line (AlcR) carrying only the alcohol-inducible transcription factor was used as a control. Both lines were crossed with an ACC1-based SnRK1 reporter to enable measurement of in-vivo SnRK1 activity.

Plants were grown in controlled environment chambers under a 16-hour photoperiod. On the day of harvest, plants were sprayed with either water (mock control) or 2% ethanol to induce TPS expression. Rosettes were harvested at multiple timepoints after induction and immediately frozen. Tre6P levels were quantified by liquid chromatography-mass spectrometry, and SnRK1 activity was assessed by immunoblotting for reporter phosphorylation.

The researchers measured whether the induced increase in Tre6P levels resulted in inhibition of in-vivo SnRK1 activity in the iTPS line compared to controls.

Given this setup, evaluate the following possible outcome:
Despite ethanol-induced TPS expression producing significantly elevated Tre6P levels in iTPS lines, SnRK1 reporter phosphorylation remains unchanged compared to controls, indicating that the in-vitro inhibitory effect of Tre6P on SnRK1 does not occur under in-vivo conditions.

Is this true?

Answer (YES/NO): NO